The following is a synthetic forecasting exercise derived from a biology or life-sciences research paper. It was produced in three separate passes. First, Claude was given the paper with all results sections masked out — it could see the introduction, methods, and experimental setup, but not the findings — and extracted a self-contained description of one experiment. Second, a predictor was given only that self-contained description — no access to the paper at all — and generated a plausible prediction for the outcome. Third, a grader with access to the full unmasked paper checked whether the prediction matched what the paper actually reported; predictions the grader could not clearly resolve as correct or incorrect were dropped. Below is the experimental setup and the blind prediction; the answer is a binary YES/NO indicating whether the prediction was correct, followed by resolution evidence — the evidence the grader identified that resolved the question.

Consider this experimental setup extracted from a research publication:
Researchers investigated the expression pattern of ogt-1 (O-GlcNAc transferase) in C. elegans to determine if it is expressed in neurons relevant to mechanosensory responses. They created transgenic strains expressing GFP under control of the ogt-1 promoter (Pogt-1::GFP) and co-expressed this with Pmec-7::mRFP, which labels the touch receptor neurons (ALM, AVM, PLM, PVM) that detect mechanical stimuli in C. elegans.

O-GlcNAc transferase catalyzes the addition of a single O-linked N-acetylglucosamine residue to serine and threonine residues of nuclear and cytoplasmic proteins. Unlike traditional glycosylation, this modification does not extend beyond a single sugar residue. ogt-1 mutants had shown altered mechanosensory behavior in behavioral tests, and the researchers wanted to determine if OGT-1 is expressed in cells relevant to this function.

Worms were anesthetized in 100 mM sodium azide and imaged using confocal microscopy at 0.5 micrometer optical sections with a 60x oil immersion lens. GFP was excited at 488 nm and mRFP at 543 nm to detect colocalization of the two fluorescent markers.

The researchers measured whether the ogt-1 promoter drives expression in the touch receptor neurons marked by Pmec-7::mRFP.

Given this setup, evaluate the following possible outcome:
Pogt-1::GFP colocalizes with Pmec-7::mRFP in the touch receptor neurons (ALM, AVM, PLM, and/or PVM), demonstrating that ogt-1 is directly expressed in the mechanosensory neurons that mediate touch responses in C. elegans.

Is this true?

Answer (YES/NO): YES